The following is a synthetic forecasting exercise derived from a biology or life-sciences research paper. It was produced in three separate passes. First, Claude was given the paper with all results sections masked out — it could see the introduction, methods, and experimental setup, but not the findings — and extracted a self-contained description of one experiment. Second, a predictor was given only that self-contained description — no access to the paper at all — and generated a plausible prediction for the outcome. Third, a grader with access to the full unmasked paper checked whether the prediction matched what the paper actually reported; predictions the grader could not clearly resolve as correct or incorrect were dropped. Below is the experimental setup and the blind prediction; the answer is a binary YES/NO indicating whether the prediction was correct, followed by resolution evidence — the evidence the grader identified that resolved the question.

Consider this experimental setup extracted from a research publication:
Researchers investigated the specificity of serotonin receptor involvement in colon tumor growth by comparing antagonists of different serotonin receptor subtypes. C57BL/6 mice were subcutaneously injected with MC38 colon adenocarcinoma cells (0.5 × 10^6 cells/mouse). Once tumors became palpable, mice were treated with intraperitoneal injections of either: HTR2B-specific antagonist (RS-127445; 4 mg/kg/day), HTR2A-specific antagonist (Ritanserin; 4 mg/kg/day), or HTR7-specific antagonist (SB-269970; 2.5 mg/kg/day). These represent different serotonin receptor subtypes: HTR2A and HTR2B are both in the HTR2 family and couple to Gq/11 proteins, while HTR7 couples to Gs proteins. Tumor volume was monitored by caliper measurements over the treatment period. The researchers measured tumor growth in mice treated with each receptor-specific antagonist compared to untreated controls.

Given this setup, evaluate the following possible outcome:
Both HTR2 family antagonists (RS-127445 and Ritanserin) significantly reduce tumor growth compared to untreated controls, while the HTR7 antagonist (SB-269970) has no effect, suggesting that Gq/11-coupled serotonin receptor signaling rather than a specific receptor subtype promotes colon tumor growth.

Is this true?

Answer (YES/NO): NO